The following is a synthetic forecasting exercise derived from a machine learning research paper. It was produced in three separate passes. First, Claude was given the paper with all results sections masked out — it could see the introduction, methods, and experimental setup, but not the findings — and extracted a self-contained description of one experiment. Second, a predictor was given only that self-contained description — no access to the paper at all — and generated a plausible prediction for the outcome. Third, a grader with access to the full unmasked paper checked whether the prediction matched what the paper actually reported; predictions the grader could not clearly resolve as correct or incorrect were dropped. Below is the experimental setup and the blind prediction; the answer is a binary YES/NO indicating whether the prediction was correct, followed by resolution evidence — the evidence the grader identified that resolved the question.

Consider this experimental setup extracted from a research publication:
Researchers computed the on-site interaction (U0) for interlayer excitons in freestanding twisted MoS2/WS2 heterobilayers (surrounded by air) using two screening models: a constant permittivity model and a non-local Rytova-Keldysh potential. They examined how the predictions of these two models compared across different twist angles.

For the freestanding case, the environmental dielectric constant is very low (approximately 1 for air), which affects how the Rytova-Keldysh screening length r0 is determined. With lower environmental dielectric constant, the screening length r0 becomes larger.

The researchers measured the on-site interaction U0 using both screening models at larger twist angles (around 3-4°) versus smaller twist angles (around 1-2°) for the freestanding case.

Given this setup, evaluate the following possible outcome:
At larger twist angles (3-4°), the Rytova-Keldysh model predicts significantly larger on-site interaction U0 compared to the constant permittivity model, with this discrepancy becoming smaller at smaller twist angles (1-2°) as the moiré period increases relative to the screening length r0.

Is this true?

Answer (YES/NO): NO